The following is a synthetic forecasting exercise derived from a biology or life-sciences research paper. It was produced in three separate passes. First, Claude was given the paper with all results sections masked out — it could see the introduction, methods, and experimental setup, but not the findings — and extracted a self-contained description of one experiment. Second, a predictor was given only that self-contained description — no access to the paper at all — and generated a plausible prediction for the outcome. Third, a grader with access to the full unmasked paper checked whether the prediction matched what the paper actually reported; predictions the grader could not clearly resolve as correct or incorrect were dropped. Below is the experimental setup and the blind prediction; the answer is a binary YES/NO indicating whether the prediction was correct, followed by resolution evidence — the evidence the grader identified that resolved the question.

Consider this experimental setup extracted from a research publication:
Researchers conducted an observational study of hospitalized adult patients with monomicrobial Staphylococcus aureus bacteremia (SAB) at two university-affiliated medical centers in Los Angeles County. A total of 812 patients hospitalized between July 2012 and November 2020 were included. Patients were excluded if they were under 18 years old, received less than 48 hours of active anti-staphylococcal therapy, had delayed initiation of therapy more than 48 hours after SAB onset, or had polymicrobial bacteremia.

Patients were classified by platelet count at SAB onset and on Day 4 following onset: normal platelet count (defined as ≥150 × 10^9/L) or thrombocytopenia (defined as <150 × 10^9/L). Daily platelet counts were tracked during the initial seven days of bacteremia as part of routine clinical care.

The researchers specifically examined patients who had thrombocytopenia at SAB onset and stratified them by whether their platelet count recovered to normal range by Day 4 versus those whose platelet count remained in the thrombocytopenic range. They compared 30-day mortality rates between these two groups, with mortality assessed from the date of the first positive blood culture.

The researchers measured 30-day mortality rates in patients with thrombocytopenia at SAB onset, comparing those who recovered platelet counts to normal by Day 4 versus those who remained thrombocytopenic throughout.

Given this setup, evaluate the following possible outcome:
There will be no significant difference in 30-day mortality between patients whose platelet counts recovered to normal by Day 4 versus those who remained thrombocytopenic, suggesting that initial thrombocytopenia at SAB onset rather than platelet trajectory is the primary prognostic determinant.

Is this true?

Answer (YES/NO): NO